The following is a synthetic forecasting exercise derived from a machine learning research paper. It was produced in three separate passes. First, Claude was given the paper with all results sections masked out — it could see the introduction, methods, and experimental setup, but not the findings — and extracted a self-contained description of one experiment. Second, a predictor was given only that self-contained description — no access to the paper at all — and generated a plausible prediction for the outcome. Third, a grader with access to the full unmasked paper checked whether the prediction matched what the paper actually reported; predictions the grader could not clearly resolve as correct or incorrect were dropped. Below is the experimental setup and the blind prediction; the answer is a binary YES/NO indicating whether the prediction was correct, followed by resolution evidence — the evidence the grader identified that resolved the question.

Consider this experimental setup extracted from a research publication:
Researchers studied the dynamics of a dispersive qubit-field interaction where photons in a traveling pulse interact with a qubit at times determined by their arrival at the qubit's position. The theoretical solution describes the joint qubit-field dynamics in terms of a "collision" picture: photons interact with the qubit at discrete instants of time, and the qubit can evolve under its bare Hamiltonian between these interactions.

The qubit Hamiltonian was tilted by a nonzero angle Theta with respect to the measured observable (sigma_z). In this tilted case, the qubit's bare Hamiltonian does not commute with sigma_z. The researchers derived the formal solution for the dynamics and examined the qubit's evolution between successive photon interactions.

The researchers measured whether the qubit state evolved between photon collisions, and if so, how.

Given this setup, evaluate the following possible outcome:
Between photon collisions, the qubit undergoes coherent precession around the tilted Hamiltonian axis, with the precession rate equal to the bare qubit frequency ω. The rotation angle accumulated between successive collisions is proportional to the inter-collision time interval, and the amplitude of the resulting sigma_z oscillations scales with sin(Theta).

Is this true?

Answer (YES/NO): YES